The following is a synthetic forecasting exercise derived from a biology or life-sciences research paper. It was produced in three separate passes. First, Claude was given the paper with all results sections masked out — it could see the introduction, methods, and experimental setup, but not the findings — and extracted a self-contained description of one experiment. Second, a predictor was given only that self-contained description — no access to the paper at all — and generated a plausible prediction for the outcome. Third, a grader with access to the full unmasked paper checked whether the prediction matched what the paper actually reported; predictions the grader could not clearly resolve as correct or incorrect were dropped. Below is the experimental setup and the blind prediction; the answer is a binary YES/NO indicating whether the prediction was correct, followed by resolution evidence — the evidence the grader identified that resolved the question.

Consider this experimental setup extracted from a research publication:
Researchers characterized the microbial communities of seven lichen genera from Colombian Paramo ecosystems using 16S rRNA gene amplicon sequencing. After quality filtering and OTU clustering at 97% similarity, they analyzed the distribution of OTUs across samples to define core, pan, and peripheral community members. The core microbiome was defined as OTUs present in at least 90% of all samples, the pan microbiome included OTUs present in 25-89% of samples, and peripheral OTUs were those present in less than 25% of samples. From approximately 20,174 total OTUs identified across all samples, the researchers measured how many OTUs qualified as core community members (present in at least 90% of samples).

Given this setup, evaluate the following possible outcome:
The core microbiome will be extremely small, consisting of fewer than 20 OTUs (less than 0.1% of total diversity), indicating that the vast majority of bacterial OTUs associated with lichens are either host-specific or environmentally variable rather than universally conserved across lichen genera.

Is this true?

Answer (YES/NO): YES